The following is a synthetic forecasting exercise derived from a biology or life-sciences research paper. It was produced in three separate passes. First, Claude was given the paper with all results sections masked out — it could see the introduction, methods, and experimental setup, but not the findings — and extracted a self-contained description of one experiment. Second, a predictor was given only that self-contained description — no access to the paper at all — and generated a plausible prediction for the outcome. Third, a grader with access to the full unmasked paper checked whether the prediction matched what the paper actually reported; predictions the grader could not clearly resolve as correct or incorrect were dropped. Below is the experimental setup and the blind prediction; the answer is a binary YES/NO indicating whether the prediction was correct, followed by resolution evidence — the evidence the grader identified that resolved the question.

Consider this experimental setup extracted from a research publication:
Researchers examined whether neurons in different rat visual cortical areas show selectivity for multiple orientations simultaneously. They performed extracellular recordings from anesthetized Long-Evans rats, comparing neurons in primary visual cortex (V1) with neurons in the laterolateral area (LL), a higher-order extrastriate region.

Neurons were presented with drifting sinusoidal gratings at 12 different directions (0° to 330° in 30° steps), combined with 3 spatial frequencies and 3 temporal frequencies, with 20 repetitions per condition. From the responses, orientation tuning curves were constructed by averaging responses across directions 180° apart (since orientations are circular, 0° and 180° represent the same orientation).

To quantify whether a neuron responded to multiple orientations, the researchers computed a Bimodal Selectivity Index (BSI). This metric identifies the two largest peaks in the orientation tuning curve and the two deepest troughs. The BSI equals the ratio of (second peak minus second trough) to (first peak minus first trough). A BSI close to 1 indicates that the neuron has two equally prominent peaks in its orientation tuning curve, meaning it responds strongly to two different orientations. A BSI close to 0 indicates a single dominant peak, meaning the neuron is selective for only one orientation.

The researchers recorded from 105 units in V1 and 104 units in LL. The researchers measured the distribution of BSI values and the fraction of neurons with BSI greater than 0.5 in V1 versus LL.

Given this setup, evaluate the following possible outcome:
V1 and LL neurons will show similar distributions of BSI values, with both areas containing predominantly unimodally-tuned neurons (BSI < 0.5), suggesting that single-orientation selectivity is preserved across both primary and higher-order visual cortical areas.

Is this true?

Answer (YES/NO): NO